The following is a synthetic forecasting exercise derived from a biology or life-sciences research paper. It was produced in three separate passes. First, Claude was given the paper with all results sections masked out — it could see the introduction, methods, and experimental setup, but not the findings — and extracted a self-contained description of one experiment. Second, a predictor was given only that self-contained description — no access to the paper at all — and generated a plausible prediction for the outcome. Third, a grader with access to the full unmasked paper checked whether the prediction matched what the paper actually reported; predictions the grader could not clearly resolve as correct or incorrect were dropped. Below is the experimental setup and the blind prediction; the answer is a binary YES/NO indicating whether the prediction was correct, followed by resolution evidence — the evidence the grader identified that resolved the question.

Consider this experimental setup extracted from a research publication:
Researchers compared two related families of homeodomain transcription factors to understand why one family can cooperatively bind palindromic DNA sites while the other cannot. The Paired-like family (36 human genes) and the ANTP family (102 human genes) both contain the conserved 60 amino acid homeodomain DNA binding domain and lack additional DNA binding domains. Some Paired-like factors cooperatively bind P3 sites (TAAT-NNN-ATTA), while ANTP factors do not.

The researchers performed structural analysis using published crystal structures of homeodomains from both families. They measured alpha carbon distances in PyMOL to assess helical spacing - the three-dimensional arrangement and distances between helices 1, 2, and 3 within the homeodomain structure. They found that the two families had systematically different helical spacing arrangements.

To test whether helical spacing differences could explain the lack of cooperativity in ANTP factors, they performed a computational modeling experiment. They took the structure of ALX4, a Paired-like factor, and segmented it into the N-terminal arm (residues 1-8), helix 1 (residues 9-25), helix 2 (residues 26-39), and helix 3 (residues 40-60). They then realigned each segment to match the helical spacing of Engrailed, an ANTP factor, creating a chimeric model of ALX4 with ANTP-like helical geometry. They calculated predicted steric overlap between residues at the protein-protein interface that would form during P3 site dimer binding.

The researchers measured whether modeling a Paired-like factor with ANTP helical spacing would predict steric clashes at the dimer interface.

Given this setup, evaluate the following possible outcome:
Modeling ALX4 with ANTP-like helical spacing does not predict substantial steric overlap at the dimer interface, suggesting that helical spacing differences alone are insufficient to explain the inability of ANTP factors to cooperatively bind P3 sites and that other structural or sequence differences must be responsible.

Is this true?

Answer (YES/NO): NO